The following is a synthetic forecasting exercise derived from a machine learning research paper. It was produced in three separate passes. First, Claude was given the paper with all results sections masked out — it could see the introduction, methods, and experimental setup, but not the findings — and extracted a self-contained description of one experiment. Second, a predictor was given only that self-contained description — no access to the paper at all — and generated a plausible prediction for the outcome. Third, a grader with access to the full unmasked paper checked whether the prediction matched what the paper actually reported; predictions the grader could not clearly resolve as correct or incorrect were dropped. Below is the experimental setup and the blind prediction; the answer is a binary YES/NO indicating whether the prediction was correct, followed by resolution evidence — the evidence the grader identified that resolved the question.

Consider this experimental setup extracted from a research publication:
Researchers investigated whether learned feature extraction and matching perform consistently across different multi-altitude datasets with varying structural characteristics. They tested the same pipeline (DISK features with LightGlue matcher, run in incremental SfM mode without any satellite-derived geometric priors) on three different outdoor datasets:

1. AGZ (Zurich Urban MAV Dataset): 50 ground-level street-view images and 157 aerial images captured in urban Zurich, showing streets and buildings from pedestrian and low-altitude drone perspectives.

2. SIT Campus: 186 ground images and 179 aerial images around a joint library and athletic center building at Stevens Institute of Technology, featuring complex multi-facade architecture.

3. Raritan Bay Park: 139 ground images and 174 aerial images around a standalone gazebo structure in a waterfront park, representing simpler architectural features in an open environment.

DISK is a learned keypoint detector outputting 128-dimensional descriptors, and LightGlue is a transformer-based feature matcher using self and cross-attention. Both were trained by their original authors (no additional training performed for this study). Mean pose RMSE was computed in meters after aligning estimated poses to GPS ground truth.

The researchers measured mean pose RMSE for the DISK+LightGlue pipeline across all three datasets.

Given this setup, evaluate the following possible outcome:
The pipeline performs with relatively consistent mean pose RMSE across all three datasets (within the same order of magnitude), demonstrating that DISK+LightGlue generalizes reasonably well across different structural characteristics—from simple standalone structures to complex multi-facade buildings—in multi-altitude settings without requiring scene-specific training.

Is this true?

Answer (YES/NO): NO